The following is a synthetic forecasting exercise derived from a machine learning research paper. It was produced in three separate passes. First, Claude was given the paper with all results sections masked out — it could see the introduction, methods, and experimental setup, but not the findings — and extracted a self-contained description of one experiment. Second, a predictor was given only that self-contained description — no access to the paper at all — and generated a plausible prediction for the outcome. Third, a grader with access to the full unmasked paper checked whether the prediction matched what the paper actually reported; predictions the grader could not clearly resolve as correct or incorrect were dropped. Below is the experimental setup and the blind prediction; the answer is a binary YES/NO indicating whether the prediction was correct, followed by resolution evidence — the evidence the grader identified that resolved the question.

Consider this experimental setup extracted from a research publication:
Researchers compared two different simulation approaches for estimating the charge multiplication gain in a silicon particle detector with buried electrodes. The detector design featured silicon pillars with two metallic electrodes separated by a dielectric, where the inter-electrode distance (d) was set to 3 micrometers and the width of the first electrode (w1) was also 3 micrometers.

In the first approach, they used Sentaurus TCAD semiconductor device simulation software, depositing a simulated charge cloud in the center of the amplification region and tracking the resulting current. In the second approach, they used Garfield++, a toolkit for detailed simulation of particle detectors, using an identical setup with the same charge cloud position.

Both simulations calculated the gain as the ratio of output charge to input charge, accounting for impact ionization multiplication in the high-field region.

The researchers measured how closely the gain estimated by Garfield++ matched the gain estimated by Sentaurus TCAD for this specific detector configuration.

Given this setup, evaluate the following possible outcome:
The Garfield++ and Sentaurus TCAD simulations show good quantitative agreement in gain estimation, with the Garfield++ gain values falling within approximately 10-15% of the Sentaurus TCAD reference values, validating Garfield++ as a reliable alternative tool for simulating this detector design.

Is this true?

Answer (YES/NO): NO